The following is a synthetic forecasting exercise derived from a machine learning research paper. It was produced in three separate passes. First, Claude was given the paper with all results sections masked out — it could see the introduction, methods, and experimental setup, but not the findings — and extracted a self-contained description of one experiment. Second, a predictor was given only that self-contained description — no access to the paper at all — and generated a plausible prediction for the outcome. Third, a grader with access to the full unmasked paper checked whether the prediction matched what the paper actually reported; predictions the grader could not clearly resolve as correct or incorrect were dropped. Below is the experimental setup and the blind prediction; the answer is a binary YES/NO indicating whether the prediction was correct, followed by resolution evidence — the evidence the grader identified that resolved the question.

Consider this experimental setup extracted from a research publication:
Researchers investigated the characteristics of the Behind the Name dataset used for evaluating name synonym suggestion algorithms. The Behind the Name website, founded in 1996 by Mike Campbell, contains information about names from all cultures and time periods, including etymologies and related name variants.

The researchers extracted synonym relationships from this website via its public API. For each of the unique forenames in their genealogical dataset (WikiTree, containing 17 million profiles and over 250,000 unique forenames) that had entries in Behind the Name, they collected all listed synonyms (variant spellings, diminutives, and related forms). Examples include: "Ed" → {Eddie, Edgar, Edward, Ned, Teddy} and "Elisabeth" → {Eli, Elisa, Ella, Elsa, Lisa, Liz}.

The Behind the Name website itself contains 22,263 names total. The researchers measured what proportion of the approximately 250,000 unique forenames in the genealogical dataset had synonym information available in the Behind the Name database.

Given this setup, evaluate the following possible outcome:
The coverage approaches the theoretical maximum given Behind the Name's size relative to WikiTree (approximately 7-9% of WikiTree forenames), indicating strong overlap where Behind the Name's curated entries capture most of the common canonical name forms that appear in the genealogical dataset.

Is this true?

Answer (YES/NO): NO